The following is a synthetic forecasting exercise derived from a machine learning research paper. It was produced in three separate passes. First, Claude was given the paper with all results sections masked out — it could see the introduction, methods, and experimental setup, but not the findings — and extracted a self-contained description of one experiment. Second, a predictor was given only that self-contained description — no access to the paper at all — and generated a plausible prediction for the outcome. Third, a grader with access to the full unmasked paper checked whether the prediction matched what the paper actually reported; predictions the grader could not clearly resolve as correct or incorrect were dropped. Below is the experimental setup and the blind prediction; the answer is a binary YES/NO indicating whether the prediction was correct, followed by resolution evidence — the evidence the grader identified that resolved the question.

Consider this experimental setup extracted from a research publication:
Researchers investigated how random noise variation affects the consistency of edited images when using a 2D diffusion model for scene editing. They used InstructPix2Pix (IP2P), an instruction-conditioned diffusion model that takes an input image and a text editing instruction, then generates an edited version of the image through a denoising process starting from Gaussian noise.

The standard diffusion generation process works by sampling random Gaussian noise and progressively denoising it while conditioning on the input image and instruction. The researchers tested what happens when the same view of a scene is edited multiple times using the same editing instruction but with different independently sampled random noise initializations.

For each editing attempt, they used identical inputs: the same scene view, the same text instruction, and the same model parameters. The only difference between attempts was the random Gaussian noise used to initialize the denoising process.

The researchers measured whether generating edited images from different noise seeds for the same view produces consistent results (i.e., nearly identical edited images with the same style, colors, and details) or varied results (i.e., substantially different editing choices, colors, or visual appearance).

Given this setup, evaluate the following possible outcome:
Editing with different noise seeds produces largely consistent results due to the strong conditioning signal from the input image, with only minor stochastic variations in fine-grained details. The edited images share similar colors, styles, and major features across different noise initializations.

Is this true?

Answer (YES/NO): NO